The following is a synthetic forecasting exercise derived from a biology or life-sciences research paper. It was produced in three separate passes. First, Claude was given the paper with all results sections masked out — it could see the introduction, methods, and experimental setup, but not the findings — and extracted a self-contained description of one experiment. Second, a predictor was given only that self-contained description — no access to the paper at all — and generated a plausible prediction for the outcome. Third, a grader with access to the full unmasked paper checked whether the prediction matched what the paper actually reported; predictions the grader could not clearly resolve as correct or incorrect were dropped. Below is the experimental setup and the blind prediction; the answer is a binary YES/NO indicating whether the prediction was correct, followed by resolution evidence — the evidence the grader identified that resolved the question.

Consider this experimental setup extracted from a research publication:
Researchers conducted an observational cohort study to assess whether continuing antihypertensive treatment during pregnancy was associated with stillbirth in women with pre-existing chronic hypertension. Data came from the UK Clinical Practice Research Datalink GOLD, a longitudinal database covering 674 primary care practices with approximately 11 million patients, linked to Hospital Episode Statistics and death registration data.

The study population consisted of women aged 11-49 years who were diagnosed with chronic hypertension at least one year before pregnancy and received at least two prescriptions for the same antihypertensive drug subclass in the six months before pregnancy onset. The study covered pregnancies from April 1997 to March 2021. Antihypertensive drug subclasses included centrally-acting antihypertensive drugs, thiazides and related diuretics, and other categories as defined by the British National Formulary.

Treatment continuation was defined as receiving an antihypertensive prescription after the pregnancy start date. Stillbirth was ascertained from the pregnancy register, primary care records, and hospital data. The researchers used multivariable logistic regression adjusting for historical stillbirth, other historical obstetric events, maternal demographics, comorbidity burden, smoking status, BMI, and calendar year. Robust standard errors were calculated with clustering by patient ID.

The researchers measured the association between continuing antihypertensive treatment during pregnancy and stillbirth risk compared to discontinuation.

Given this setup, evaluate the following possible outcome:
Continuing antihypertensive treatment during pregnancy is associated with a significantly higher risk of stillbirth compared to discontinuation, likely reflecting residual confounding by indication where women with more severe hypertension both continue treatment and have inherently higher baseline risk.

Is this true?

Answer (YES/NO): YES